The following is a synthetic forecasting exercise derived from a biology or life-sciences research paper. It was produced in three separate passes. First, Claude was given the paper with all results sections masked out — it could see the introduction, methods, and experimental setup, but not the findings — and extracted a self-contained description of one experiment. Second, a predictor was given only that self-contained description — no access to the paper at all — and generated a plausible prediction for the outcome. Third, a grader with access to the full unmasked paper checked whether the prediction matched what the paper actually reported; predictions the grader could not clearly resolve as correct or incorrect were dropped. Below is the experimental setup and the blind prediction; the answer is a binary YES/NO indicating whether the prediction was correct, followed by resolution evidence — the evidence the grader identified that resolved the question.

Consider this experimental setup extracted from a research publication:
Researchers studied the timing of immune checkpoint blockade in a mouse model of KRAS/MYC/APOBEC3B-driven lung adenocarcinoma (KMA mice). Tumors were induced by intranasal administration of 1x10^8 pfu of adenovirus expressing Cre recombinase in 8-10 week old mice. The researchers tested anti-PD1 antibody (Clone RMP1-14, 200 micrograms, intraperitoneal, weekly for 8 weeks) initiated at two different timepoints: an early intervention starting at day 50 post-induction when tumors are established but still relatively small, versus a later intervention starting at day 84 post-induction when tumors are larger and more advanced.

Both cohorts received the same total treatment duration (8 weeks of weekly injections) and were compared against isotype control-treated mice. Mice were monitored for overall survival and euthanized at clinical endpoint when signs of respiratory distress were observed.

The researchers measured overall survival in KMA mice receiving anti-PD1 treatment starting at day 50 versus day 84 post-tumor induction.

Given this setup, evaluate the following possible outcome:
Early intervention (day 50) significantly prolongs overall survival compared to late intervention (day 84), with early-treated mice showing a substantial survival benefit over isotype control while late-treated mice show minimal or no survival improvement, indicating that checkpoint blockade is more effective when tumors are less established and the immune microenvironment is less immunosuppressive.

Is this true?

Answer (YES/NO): NO